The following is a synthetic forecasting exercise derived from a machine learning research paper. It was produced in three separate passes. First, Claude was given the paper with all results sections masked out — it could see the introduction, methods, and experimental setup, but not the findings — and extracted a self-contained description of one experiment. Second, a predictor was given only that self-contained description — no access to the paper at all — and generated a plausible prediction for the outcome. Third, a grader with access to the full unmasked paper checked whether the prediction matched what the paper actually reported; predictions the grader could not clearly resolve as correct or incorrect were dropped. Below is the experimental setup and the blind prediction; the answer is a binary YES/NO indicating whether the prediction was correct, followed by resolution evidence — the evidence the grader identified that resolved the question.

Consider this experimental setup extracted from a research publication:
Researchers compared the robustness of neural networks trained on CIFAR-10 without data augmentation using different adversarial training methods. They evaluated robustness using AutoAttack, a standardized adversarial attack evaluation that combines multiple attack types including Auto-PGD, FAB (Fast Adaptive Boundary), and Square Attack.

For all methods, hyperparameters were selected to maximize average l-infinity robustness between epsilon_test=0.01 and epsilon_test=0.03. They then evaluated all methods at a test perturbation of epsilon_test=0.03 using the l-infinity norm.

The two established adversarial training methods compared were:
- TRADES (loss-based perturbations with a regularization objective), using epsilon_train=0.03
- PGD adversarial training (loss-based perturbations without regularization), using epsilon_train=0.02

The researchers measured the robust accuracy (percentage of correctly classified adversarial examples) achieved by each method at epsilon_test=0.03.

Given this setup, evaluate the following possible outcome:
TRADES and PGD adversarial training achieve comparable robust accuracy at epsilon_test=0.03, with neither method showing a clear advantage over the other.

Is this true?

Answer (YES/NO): YES